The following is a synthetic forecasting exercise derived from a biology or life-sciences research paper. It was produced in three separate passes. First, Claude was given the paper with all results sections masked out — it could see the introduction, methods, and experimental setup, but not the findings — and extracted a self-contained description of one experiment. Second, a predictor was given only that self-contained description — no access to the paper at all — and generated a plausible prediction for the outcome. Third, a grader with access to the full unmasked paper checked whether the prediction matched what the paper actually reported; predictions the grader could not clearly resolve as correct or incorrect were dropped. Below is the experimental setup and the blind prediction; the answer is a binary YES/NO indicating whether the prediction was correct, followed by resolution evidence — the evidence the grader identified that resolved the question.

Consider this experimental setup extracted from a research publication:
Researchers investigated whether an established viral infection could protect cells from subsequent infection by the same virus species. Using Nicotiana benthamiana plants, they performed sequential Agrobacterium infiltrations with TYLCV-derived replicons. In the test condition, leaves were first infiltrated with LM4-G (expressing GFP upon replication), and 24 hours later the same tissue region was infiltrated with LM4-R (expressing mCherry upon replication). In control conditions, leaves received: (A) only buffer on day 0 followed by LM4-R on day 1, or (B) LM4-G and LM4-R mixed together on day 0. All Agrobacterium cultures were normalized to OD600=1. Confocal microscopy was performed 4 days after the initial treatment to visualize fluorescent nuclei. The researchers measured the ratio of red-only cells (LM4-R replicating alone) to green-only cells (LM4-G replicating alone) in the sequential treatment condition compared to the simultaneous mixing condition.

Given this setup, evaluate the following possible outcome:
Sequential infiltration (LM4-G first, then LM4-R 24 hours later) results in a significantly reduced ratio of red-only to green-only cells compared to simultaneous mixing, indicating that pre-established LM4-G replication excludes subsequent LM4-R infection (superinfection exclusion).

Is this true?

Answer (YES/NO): YES